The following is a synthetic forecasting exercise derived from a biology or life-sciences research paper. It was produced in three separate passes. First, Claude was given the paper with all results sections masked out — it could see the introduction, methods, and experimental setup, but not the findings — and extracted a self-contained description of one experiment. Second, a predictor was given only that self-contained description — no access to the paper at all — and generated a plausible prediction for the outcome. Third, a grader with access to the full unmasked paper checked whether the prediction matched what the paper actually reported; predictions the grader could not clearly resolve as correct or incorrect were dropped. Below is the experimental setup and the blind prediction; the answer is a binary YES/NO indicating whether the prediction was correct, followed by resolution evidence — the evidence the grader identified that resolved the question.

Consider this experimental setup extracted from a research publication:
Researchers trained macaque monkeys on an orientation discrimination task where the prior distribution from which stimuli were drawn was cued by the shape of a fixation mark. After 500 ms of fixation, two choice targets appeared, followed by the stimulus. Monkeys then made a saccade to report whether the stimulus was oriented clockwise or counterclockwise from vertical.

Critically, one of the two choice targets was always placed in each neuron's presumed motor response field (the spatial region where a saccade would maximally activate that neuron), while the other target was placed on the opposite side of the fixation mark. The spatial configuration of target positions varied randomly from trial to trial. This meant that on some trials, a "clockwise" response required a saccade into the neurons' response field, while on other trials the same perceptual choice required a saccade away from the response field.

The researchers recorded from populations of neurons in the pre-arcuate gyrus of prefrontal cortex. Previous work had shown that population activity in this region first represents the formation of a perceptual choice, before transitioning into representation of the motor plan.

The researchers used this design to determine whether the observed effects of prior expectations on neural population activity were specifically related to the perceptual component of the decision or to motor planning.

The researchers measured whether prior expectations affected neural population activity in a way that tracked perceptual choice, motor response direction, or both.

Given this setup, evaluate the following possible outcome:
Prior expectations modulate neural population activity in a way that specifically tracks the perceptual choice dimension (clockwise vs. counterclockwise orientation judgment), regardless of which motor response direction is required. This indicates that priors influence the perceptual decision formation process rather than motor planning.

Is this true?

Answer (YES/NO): YES